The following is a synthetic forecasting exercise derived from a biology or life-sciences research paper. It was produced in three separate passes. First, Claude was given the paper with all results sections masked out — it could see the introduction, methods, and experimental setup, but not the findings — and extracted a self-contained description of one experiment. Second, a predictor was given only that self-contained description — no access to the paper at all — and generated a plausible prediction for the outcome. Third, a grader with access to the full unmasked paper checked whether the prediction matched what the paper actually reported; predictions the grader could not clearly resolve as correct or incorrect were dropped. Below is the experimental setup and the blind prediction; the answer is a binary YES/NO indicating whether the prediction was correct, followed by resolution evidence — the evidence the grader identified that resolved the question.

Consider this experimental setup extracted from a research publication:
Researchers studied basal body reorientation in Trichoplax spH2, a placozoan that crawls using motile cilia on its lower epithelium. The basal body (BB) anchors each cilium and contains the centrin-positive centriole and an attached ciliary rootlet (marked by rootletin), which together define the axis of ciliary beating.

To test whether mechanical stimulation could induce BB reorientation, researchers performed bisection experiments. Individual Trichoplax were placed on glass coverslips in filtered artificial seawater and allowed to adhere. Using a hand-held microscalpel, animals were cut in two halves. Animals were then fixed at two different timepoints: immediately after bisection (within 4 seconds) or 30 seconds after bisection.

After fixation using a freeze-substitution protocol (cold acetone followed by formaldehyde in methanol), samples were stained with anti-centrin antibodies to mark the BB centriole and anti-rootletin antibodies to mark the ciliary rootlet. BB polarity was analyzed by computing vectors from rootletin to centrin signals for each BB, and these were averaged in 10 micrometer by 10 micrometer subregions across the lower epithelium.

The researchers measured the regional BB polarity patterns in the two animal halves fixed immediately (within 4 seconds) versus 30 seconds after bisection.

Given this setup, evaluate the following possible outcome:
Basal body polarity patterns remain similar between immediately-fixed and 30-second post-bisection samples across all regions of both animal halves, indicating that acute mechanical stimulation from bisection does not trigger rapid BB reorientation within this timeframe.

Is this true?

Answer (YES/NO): NO